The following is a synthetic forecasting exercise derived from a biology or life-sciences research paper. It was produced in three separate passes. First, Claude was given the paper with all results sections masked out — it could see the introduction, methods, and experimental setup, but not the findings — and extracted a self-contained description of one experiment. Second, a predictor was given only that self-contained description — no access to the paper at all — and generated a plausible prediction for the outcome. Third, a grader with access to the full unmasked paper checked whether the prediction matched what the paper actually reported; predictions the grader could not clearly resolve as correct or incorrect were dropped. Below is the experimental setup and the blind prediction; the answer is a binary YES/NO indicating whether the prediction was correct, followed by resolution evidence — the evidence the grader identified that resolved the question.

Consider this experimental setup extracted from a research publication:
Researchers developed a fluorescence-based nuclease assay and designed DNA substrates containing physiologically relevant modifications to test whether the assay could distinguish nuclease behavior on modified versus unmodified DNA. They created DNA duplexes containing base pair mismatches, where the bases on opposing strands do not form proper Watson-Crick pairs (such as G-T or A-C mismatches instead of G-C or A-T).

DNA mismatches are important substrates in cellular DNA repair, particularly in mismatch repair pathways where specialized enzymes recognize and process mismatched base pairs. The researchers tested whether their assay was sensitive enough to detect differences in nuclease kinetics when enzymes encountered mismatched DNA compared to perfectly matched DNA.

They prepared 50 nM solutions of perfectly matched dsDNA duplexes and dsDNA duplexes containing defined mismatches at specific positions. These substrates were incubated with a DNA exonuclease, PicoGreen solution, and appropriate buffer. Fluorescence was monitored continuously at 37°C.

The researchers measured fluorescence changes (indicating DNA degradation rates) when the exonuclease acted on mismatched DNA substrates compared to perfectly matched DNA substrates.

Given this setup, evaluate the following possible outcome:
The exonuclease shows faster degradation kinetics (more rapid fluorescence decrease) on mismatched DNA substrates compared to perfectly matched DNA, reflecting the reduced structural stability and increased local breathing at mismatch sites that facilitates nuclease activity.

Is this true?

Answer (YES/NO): NO